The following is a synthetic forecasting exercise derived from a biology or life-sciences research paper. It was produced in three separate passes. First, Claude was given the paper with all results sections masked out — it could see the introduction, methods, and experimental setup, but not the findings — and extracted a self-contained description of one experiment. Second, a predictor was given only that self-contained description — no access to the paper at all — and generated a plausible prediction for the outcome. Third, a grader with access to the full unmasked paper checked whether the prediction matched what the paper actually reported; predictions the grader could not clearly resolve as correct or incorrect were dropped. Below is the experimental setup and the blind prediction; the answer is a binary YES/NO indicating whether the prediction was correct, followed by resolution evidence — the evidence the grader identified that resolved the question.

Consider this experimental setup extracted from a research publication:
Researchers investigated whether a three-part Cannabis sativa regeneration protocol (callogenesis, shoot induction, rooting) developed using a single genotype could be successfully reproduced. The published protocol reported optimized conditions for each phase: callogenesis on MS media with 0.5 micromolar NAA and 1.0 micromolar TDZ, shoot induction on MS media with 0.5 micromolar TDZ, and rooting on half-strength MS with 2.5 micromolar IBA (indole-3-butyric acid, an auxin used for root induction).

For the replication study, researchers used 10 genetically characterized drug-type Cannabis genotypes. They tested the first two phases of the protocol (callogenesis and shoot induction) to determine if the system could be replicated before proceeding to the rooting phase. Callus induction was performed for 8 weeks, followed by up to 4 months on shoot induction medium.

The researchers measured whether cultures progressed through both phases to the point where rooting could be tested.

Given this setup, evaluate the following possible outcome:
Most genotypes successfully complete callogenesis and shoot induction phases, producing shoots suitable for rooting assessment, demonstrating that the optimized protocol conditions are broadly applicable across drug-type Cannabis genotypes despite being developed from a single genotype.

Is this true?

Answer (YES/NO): NO